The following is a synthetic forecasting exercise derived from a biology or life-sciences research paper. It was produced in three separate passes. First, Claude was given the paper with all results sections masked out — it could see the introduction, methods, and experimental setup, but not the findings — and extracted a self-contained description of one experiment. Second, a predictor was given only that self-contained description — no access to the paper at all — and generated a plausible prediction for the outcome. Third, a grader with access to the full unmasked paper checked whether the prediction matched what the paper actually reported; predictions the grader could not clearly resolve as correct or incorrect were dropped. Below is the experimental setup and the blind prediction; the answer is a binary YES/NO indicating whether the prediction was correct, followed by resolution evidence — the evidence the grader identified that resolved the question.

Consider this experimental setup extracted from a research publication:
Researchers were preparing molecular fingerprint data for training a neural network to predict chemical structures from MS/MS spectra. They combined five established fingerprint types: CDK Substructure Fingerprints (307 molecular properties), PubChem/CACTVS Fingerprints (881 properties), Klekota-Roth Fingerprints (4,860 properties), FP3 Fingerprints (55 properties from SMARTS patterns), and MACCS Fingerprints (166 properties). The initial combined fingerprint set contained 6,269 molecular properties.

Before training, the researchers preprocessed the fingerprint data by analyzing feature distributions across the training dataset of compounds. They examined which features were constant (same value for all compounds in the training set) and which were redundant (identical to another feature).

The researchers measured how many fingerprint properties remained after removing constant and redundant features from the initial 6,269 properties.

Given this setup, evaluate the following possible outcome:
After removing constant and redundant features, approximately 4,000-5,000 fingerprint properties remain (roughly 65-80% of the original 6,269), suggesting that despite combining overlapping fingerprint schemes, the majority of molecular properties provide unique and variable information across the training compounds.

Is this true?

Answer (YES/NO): YES